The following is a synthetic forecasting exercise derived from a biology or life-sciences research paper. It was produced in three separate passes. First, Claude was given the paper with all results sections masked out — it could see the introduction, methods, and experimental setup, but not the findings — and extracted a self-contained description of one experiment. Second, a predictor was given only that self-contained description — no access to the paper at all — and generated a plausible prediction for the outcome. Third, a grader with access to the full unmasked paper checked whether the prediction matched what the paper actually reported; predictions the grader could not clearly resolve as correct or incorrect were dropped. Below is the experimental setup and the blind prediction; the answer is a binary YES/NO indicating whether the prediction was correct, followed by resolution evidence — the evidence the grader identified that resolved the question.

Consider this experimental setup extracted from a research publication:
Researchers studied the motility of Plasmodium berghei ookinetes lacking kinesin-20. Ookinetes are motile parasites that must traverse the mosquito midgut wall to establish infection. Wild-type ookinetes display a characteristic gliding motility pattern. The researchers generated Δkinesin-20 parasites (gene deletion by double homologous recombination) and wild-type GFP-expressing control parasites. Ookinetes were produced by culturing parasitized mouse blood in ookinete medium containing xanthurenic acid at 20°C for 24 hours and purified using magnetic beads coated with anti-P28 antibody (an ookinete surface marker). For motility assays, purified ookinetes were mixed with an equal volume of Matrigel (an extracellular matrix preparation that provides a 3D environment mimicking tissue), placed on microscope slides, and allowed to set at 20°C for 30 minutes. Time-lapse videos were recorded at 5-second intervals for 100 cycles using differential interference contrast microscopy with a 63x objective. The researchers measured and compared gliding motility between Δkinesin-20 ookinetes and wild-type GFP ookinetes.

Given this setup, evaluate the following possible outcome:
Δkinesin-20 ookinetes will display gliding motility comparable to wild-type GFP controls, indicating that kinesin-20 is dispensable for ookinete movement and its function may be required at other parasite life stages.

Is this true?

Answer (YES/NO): NO